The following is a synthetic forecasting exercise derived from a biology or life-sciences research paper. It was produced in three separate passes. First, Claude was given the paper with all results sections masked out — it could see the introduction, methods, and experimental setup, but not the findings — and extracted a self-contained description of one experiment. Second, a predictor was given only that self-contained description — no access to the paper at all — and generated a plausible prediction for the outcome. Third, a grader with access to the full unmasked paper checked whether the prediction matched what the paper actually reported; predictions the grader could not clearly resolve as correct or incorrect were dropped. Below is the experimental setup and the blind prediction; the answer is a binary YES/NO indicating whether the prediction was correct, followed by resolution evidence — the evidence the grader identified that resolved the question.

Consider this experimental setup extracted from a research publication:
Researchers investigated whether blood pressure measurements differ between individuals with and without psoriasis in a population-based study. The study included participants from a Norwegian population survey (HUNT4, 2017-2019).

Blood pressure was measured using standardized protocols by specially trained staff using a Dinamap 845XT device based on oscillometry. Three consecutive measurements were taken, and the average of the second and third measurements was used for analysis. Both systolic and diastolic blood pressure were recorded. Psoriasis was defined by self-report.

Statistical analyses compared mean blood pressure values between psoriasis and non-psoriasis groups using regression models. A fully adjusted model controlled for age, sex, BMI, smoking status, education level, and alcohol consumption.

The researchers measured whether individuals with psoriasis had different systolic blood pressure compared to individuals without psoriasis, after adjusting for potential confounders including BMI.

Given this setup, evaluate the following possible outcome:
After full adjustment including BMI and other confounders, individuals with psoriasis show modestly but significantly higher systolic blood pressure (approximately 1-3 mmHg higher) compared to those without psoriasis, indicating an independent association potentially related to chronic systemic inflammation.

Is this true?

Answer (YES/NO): NO